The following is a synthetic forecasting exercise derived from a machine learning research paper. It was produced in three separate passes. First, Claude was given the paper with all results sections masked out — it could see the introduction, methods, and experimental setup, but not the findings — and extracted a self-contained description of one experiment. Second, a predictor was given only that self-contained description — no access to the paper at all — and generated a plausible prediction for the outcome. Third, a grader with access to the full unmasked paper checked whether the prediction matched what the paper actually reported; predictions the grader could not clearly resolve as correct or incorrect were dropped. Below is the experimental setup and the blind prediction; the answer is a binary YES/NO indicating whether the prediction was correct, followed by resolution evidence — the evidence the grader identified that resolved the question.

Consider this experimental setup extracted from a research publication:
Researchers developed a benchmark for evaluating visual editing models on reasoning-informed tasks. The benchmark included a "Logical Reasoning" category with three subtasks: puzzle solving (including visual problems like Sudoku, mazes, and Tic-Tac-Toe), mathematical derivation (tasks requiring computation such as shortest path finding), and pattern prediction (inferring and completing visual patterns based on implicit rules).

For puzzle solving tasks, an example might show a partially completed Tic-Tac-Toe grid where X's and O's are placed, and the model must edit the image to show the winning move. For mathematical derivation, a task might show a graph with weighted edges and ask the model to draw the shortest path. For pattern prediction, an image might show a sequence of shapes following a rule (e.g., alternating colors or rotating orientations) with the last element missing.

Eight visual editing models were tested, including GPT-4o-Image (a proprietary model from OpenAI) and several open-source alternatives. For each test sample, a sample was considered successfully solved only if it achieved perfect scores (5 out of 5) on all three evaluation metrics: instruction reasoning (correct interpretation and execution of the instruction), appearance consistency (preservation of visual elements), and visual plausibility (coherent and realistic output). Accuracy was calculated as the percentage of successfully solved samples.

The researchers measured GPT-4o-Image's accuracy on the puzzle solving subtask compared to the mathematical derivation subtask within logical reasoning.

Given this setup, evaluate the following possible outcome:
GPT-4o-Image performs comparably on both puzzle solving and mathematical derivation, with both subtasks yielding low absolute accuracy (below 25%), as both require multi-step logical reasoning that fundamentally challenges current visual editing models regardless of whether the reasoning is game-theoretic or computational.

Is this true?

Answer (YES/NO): NO